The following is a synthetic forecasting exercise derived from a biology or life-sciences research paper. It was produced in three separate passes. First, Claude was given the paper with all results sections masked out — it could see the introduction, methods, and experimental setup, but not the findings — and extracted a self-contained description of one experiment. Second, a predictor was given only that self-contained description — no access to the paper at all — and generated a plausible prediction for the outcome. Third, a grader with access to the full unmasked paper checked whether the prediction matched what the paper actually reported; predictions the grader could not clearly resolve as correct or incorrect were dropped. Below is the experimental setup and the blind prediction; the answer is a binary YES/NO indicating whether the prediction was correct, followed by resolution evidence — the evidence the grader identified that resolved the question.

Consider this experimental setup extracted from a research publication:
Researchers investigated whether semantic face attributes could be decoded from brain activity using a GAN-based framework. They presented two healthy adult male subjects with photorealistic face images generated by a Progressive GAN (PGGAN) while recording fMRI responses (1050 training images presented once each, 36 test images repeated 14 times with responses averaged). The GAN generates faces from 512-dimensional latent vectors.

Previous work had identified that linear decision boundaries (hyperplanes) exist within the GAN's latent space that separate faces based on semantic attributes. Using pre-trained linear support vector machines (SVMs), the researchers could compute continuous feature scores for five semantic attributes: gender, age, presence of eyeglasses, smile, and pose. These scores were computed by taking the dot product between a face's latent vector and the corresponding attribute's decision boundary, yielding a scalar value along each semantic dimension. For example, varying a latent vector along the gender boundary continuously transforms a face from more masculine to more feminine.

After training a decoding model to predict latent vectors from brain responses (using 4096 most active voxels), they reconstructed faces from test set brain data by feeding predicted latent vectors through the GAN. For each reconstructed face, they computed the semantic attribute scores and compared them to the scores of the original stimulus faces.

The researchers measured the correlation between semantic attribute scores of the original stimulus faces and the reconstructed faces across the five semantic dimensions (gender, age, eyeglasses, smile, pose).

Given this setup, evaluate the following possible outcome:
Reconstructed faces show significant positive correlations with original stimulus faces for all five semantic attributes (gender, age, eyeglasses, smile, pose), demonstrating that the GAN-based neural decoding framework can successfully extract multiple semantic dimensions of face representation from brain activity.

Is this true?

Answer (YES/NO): NO